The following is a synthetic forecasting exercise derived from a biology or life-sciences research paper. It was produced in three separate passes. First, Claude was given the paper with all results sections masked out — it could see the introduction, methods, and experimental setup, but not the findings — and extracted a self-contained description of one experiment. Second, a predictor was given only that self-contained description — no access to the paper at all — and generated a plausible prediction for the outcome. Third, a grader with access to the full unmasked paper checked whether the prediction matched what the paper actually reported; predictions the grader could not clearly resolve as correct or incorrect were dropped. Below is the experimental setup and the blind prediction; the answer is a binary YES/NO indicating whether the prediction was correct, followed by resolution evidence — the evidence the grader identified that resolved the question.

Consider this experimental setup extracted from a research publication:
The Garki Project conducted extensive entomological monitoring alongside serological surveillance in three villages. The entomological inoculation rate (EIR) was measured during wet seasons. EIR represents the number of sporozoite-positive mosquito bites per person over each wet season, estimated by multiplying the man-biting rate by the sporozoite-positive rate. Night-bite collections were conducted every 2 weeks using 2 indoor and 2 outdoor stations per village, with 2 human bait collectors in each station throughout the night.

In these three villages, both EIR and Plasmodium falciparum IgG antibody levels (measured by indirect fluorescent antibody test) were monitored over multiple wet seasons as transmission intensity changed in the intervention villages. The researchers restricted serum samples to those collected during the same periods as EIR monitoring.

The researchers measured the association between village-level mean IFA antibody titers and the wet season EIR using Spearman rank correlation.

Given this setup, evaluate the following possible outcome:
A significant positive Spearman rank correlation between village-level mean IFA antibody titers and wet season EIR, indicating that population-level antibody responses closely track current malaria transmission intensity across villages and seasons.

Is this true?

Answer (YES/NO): YES